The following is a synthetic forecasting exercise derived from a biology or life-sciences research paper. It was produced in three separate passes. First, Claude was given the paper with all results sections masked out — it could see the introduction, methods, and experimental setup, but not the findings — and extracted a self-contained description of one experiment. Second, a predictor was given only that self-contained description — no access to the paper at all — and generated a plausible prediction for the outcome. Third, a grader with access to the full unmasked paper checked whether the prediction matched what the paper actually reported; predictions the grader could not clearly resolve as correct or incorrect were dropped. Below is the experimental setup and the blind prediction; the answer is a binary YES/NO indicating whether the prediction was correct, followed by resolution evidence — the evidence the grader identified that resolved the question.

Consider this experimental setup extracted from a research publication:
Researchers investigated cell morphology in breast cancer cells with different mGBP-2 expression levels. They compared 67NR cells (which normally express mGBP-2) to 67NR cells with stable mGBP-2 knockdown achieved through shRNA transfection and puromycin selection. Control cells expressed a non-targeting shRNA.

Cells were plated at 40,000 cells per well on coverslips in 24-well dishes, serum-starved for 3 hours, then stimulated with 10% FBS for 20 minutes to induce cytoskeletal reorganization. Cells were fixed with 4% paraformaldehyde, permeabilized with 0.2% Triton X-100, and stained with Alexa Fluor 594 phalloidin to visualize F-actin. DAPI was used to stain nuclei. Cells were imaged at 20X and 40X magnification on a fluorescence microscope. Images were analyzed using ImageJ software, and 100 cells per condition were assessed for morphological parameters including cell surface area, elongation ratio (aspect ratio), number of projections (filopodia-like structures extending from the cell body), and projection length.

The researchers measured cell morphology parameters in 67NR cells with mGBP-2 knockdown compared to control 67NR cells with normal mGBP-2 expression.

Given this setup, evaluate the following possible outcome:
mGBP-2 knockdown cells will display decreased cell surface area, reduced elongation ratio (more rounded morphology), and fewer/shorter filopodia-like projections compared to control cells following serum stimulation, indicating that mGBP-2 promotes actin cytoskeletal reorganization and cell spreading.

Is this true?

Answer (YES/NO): YES